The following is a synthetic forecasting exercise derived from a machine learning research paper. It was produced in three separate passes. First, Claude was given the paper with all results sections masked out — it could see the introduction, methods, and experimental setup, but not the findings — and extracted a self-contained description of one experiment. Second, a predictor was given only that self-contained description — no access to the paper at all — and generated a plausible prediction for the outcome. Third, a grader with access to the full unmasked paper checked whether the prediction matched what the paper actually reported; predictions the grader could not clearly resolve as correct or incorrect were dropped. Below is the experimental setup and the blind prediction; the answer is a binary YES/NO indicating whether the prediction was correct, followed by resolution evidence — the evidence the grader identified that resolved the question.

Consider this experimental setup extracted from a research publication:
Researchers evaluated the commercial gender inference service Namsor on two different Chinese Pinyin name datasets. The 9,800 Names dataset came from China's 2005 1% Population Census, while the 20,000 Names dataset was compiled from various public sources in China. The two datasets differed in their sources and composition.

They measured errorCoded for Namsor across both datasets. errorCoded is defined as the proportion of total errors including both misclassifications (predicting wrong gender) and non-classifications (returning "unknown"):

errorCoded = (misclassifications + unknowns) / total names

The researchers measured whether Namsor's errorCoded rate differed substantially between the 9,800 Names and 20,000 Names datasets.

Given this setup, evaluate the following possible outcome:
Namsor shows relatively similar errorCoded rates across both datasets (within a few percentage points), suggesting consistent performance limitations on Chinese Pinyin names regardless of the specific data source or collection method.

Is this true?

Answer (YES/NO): NO